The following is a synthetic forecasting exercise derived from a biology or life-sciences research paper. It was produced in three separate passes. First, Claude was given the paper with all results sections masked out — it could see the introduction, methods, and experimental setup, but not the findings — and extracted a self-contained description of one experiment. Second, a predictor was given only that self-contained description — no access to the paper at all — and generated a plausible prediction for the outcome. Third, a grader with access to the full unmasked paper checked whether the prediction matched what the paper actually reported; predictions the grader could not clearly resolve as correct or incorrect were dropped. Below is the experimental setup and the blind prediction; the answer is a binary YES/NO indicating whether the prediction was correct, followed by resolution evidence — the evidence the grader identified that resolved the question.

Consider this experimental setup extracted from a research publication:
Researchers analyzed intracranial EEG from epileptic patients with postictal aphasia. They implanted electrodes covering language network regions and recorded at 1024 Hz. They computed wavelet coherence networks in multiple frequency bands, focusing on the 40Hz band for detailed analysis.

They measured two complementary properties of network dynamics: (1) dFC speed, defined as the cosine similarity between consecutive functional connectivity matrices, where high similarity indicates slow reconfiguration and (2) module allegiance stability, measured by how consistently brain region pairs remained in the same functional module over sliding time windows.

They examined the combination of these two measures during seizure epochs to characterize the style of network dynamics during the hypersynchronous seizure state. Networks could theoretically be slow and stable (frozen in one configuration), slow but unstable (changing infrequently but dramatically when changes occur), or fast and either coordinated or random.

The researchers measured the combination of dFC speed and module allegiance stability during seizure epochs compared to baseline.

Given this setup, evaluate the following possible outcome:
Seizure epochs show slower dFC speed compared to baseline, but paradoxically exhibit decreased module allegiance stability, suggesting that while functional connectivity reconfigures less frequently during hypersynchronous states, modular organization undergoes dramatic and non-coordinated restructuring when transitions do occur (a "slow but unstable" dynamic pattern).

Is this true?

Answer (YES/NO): NO